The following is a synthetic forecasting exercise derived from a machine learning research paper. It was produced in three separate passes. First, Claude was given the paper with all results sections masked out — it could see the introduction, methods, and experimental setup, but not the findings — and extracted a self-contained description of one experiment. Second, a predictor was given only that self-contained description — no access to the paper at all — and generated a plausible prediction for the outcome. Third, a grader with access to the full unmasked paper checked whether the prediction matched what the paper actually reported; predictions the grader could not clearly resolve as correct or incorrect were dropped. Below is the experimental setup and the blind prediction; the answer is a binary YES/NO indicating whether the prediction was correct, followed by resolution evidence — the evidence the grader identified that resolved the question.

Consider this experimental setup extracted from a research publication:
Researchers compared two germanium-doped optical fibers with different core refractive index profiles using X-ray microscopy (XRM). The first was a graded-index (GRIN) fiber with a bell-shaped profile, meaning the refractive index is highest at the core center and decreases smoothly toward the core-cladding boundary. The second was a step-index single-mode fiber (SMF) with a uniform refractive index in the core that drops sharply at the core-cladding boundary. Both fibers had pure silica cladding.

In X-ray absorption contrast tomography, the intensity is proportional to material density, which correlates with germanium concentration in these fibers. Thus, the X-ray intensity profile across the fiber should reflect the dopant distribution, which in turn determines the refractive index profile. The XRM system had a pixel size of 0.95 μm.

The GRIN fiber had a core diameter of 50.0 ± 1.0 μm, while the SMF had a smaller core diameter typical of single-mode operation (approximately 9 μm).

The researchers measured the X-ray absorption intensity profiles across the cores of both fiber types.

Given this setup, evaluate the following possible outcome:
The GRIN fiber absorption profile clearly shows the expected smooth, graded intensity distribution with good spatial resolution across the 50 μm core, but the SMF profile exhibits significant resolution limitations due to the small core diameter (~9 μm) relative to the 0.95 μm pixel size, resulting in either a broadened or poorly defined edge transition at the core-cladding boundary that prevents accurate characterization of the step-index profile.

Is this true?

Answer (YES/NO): NO